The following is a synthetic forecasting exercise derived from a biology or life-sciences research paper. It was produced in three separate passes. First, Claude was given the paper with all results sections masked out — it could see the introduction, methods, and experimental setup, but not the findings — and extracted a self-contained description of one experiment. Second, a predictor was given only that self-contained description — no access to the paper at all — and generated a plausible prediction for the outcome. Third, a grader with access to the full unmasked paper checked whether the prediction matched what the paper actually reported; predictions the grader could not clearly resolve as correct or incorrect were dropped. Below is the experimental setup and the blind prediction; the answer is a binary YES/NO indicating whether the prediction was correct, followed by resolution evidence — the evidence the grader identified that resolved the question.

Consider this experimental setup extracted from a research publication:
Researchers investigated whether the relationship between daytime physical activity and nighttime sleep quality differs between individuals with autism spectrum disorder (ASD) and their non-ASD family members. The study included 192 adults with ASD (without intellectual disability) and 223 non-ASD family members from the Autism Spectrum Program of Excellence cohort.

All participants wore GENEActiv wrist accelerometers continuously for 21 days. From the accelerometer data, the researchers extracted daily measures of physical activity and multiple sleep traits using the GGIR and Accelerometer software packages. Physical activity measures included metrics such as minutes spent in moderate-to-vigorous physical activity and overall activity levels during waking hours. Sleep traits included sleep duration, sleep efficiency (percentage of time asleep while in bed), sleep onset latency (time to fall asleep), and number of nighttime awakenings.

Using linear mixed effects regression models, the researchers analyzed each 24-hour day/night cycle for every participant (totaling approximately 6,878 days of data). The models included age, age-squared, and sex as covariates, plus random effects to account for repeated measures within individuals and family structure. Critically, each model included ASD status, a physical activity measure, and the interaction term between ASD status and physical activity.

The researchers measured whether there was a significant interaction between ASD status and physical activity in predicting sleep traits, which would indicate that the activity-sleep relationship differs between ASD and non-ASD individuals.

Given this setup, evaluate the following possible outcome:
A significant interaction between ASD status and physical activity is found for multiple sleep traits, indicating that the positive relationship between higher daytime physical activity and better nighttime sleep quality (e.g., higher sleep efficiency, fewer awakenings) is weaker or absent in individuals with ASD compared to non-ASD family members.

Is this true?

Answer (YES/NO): NO